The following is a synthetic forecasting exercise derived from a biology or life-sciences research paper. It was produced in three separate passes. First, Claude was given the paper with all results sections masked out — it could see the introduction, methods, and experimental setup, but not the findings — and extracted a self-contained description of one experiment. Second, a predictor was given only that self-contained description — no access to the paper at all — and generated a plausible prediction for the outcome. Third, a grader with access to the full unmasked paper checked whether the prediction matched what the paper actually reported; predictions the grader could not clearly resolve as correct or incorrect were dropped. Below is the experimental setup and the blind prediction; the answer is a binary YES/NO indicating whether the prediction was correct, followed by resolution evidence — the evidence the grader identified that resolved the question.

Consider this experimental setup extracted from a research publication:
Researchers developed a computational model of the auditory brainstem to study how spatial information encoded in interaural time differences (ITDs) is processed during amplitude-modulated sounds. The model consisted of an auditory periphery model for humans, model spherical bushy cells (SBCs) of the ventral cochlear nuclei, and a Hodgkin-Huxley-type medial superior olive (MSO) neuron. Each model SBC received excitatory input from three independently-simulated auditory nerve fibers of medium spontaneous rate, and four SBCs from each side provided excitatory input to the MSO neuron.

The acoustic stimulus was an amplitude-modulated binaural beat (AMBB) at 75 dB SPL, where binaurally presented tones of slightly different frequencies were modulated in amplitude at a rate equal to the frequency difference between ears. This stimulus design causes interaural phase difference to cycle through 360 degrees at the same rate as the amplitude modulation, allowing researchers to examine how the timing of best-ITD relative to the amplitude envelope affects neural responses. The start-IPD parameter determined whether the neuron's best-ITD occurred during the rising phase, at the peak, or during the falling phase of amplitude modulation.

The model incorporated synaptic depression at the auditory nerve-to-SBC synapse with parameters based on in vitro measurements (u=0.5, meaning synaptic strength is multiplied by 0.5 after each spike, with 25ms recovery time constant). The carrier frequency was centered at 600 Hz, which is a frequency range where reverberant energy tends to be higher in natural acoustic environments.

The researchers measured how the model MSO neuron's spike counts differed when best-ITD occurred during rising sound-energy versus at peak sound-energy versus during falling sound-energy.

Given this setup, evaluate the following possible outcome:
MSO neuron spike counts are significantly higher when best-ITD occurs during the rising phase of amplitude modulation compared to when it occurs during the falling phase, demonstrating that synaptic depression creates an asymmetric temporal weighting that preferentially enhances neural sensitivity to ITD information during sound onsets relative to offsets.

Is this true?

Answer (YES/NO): YES